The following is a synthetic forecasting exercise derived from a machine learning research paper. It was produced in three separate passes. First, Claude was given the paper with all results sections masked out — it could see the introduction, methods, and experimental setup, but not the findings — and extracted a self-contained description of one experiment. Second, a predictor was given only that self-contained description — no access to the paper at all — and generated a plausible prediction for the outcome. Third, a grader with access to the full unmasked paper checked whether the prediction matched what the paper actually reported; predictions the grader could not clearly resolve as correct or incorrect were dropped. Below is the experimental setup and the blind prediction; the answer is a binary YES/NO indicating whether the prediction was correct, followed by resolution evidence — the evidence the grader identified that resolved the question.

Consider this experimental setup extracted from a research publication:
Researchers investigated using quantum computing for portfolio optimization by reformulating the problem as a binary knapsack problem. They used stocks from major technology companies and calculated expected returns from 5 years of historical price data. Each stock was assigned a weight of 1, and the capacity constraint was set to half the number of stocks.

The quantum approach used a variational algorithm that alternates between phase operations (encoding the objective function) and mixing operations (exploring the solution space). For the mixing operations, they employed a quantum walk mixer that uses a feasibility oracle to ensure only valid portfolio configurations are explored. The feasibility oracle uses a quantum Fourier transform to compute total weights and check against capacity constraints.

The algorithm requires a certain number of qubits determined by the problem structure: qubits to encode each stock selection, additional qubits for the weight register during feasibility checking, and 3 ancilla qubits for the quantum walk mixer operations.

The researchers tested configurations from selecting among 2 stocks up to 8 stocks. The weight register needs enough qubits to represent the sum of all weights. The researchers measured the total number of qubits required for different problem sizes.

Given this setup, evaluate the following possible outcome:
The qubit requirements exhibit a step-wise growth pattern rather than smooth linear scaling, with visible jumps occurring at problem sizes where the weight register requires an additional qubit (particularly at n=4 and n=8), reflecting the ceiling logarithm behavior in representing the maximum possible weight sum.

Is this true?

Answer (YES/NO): YES